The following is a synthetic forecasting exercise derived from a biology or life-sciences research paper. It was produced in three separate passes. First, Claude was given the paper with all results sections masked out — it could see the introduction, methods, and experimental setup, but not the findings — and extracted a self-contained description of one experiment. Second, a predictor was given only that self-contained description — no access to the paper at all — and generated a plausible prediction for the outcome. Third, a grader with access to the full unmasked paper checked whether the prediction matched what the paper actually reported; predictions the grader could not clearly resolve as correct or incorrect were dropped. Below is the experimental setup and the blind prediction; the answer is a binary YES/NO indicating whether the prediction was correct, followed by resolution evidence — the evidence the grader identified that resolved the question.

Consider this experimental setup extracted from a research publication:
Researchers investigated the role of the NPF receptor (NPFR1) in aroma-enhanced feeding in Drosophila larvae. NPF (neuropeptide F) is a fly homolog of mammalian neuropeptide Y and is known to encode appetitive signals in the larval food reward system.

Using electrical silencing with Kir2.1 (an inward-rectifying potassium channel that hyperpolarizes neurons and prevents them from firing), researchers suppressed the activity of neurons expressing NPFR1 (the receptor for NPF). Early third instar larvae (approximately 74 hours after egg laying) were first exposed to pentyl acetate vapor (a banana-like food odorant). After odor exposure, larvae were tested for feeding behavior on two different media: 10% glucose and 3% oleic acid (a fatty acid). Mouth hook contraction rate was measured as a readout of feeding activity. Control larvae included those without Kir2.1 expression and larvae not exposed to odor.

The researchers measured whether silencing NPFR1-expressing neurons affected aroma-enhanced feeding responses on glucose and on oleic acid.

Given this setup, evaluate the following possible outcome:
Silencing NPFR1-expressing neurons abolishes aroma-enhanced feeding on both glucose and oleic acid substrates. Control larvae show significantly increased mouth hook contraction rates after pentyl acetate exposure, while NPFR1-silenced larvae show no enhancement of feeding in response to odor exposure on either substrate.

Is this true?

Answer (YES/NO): NO